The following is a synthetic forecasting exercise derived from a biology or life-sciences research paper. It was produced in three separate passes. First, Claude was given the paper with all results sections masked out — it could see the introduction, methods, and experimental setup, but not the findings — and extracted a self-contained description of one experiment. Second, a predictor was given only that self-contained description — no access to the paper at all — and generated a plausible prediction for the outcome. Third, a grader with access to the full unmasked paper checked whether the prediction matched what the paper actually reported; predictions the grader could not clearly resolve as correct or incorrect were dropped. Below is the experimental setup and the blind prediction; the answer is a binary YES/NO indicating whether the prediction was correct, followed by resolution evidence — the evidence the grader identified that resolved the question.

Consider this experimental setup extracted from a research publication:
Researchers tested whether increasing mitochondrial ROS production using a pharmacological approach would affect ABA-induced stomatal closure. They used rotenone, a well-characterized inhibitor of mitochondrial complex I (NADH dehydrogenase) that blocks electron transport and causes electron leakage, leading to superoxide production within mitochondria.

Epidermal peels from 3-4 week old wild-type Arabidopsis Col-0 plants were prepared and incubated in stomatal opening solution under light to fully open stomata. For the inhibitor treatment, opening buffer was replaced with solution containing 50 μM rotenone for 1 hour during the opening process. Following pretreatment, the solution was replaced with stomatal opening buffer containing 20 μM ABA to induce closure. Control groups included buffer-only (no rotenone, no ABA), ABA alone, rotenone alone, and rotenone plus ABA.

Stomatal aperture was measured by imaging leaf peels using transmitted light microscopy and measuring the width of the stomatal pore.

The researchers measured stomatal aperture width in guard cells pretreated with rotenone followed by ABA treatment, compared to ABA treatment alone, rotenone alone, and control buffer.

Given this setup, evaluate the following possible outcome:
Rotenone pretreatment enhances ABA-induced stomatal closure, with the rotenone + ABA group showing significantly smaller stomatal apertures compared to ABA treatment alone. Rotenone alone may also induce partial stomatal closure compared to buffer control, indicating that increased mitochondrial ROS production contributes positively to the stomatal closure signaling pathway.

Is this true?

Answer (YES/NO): NO